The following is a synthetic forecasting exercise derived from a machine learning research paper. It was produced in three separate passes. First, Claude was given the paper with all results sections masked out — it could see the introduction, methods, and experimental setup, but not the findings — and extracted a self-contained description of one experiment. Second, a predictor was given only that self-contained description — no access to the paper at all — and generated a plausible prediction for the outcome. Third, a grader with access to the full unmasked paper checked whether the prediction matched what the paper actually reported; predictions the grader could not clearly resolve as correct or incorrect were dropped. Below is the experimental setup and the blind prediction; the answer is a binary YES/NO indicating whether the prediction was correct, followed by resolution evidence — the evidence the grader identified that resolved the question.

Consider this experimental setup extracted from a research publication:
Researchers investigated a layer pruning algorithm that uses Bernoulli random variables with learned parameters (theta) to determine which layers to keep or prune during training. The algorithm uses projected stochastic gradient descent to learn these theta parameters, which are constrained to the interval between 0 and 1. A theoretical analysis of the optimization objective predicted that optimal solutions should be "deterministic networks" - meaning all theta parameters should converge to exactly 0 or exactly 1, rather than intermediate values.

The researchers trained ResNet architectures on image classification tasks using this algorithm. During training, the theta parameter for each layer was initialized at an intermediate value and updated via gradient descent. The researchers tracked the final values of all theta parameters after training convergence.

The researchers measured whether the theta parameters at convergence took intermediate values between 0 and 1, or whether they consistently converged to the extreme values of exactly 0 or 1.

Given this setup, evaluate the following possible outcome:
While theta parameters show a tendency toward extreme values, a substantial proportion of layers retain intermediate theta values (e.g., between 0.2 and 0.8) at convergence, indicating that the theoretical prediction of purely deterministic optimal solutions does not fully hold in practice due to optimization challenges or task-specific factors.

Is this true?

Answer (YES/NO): NO